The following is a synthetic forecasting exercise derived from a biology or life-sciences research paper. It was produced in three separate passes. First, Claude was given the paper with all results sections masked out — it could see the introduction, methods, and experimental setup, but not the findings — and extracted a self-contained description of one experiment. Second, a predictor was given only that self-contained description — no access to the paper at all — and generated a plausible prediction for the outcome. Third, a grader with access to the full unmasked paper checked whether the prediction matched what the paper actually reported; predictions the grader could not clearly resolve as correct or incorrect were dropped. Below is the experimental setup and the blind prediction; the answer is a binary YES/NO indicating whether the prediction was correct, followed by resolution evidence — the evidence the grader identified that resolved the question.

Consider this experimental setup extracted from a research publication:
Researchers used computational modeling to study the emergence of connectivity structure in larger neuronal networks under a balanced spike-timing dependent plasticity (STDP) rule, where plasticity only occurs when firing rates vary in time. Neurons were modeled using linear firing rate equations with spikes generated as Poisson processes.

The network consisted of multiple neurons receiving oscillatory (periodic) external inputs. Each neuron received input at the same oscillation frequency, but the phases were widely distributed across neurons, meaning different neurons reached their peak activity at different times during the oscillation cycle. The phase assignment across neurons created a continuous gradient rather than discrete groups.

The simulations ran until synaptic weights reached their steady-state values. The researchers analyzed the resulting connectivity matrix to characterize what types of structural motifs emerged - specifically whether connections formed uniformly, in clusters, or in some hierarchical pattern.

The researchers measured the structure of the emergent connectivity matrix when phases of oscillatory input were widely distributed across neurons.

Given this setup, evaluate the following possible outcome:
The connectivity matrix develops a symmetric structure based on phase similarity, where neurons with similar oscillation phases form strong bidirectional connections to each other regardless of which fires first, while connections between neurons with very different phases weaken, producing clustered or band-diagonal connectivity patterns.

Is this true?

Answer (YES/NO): NO